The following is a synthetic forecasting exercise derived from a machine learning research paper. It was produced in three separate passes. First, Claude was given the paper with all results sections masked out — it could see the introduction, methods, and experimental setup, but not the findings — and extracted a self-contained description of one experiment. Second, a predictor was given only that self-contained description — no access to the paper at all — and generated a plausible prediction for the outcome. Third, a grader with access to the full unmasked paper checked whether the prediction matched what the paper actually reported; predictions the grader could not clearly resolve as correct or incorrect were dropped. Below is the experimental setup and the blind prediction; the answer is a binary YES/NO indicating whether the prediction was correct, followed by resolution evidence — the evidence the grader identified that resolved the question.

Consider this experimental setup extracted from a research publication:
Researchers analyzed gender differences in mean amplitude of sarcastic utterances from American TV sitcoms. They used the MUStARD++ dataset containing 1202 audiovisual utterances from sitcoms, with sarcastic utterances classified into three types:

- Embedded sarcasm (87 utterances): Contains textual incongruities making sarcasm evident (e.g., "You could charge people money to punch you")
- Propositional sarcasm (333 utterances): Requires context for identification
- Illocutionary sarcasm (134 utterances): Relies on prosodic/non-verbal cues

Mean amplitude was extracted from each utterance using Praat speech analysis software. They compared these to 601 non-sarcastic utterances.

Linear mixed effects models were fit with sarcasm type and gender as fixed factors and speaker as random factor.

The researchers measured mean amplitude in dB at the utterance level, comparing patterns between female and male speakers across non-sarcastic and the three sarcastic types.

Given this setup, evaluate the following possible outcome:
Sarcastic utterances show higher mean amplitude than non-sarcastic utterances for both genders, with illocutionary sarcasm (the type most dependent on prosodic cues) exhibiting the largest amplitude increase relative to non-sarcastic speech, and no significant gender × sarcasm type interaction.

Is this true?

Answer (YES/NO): NO